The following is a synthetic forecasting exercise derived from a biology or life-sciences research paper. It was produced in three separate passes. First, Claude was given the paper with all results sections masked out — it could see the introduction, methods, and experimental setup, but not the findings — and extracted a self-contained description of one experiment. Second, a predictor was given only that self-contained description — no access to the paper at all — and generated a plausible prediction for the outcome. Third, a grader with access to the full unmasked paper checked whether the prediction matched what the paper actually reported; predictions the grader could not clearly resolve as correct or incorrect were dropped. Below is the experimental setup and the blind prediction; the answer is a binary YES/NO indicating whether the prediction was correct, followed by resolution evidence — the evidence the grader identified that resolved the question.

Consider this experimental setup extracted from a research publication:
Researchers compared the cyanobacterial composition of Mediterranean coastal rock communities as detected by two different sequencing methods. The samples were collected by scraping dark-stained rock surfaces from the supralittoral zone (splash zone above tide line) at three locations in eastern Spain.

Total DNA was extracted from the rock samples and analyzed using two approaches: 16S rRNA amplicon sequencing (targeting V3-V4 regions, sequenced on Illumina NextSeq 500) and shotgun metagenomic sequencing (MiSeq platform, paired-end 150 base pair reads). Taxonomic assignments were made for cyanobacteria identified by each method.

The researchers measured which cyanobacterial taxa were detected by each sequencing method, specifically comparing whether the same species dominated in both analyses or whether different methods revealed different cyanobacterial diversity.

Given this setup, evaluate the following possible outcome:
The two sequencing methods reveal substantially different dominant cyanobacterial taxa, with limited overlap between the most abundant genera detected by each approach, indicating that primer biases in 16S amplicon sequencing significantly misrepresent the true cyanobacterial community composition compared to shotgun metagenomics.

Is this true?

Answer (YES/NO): NO